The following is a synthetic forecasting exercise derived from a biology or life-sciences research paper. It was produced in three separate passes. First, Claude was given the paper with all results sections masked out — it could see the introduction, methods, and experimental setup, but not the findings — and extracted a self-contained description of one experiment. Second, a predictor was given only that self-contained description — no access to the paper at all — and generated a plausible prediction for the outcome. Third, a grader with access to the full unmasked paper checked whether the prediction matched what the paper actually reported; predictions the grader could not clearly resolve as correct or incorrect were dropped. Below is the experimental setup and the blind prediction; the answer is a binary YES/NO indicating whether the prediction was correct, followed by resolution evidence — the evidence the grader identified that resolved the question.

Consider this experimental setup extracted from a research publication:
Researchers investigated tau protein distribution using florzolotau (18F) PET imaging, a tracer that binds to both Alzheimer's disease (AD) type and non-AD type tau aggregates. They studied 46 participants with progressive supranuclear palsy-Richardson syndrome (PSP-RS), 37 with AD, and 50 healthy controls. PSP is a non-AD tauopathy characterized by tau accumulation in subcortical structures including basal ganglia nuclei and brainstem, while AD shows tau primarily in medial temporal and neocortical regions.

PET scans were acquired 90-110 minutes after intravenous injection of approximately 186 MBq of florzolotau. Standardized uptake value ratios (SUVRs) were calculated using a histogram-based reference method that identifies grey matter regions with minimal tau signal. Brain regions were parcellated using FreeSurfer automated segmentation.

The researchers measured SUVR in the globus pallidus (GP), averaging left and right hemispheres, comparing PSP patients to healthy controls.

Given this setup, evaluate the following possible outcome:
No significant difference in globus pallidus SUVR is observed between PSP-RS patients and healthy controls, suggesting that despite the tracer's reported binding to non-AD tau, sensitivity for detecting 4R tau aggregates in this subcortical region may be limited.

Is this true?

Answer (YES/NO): NO